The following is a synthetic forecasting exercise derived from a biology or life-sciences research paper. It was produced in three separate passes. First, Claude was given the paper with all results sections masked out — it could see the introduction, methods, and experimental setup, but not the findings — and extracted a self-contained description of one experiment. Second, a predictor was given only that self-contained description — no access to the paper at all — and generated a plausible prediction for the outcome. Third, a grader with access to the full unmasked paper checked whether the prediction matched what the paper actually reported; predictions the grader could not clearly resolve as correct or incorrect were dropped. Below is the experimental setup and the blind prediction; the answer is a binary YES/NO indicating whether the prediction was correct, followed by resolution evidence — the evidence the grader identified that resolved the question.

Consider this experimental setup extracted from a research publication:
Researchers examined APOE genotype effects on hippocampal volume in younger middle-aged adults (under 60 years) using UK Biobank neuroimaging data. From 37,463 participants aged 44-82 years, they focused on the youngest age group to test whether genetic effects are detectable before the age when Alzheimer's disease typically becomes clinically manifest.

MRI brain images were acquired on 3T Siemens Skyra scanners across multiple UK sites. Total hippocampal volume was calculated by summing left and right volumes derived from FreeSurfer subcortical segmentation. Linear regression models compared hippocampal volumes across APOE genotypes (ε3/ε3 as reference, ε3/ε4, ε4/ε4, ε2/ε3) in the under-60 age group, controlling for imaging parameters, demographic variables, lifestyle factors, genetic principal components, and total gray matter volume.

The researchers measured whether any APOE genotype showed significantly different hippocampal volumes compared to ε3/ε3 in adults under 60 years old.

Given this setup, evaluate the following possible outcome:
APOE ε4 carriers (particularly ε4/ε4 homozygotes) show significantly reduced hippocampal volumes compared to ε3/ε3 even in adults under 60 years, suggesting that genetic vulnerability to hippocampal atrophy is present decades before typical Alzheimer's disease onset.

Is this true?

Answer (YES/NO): NO